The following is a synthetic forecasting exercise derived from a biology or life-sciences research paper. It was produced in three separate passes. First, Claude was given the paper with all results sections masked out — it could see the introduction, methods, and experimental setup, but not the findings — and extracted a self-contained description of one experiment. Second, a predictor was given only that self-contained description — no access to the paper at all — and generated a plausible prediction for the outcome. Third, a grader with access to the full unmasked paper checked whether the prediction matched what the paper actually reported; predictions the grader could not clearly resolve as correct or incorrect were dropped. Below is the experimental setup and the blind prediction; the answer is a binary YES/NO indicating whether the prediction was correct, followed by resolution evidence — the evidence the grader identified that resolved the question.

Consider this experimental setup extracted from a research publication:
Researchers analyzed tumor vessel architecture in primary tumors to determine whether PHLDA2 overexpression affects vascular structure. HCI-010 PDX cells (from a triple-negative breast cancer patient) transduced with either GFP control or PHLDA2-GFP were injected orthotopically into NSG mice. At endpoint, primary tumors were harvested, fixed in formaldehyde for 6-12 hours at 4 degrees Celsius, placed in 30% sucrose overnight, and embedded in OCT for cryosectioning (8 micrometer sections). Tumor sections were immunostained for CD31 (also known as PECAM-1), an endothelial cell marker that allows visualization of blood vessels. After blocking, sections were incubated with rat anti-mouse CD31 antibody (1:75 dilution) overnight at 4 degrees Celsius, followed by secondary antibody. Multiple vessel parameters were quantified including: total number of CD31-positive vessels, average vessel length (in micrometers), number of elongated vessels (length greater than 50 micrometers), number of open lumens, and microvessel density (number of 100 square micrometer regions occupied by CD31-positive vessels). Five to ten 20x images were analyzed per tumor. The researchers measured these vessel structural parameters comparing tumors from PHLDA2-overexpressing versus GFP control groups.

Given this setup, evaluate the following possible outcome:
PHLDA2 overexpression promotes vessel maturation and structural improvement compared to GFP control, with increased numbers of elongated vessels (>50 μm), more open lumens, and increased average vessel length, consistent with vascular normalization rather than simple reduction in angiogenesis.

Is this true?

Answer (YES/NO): NO